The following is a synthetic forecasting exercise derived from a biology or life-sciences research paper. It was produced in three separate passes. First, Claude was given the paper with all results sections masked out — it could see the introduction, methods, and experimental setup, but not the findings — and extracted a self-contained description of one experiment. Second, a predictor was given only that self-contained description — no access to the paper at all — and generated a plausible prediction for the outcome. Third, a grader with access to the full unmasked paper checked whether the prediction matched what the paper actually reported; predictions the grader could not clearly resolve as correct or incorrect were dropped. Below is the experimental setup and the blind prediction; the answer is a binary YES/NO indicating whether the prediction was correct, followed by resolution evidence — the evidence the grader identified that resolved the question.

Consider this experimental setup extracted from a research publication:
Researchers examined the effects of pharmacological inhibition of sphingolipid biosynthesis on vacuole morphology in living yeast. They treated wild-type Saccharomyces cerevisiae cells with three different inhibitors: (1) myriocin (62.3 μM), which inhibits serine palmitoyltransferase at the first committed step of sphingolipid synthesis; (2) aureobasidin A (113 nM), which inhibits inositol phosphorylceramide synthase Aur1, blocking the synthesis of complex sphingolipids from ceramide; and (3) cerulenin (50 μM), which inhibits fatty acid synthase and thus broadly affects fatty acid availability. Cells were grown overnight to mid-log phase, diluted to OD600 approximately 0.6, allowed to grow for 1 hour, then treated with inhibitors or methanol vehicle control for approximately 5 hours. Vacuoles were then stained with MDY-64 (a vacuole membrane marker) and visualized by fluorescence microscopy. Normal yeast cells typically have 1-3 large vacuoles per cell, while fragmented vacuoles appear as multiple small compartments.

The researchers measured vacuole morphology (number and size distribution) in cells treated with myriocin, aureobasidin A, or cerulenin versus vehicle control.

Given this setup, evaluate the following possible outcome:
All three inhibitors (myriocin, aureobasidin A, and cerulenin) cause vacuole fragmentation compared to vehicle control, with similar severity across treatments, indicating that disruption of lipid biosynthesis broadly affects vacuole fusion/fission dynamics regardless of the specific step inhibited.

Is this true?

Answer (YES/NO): YES